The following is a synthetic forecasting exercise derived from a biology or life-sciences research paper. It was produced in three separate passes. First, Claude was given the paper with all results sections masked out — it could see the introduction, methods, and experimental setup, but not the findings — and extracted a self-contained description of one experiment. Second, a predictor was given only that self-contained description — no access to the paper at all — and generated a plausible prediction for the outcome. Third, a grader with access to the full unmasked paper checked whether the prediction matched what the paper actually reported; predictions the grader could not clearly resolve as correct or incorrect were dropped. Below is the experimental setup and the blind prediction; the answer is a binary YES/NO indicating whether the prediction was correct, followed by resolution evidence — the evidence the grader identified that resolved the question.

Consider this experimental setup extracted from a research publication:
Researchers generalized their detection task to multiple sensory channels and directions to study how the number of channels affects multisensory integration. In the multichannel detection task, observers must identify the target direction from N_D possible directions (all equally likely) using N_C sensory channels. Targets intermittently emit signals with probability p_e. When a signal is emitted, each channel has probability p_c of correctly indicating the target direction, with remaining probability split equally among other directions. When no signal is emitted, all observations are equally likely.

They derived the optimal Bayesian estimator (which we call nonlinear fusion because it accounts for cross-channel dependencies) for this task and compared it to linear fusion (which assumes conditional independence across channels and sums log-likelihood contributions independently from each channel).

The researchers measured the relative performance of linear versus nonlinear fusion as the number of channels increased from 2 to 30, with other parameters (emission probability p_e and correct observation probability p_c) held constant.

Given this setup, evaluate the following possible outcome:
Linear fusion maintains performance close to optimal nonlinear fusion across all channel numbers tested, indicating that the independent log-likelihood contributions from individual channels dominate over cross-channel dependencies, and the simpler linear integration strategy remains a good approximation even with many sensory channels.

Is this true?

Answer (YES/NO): NO